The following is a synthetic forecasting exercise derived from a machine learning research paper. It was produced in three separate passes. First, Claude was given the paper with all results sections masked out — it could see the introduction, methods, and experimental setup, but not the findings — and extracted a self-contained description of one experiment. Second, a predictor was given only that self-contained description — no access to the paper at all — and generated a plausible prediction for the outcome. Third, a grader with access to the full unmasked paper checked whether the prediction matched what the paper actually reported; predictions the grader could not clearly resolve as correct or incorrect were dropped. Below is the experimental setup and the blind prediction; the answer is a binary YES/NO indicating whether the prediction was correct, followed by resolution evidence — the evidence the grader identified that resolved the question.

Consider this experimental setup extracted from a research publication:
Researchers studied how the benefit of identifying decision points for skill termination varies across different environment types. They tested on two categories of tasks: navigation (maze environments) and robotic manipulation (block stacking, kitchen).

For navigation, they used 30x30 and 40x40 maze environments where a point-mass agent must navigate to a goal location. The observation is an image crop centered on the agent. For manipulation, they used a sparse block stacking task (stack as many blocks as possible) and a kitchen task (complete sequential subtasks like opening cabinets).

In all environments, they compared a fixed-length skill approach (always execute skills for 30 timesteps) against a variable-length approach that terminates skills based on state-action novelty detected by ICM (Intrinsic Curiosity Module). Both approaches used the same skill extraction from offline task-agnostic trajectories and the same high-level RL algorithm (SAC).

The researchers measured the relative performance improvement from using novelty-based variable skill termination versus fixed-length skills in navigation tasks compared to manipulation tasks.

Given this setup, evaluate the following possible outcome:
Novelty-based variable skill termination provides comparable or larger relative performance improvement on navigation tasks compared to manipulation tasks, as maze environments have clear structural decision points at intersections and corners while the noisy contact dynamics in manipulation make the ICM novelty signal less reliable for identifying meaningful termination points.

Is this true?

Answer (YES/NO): YES